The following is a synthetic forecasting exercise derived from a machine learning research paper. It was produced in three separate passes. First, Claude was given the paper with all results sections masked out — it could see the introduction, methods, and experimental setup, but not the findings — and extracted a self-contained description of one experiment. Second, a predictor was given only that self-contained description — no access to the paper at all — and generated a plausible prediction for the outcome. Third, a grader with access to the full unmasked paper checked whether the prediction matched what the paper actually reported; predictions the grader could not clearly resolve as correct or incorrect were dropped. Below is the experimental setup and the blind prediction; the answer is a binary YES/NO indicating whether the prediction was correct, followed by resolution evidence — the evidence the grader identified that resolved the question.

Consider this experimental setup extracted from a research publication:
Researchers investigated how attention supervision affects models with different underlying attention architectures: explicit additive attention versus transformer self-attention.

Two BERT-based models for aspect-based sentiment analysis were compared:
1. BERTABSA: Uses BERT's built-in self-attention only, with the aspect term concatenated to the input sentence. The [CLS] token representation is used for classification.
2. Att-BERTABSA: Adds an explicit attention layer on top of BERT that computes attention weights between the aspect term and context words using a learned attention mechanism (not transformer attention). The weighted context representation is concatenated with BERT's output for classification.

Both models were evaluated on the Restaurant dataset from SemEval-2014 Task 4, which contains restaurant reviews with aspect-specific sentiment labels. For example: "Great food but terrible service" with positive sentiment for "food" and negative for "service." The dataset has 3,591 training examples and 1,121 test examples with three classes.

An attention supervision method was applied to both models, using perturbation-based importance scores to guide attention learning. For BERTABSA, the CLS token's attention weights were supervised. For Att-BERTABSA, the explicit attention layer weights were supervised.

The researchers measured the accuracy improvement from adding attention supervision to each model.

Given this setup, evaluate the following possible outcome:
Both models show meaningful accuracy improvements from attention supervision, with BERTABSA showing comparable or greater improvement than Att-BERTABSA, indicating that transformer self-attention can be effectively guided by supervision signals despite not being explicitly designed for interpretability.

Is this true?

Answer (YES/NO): NO